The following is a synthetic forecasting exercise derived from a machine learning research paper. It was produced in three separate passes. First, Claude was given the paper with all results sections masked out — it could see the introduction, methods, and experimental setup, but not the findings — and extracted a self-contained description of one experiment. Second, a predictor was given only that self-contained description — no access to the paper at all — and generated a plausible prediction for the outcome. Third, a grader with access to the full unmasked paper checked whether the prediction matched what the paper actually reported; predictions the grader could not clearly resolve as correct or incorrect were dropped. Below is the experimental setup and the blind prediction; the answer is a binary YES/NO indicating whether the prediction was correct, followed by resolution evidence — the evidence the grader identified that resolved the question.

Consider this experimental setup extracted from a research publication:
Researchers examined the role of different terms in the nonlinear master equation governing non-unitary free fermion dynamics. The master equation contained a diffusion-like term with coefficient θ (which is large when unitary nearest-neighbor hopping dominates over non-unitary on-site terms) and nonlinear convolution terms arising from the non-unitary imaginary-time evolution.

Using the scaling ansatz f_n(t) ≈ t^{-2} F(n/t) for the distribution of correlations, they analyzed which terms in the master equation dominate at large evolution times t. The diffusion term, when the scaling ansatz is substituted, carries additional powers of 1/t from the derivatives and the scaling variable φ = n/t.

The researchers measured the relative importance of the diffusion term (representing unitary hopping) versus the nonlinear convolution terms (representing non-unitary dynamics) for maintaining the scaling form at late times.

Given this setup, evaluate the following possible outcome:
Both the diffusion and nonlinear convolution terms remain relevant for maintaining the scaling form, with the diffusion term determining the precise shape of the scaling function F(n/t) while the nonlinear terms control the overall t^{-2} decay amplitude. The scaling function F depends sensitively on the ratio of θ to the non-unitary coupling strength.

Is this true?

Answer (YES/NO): NO